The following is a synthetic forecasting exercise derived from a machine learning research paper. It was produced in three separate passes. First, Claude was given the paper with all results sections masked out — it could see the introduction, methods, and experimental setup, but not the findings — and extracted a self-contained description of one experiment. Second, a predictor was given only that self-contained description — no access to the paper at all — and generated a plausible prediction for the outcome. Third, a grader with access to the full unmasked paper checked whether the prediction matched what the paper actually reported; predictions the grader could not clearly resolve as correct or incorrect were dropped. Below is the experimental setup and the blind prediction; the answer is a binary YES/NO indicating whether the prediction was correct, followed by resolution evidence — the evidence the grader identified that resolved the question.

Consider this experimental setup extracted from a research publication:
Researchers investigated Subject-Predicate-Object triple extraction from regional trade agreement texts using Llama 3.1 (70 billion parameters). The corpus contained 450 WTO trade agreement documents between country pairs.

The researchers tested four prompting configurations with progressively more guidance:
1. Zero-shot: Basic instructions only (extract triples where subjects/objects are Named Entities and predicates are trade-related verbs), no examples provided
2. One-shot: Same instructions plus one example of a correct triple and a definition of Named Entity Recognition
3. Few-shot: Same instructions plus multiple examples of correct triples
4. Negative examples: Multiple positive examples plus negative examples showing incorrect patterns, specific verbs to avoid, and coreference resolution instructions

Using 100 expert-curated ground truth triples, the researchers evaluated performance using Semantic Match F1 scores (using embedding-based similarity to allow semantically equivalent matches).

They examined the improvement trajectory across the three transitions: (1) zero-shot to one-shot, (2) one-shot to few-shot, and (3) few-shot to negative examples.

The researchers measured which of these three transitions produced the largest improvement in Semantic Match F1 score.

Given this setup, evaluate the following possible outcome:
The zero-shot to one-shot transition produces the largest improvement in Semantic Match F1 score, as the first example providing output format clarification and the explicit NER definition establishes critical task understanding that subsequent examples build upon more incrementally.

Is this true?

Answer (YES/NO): NO